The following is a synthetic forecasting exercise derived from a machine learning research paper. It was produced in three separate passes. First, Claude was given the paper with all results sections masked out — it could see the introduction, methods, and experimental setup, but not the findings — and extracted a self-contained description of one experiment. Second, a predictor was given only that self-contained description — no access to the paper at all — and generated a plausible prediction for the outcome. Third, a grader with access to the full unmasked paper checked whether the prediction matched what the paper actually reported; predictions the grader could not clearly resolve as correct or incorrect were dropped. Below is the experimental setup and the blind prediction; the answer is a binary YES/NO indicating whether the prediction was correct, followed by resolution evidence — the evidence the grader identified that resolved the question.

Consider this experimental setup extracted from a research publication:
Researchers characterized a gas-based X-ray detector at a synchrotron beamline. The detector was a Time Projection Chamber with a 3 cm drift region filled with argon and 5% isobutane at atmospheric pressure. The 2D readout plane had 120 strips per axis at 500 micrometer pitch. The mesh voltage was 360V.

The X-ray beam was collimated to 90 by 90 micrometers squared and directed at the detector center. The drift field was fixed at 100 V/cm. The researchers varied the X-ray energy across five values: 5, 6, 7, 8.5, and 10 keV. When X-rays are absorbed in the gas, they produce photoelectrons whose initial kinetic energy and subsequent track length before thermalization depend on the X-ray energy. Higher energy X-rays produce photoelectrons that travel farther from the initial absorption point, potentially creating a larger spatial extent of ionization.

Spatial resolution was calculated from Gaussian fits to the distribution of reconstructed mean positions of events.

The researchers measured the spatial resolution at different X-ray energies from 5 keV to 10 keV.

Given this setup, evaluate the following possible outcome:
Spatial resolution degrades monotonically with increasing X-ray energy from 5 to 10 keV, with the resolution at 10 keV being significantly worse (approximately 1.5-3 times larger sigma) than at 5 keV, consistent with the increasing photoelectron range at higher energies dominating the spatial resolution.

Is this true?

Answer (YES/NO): NO